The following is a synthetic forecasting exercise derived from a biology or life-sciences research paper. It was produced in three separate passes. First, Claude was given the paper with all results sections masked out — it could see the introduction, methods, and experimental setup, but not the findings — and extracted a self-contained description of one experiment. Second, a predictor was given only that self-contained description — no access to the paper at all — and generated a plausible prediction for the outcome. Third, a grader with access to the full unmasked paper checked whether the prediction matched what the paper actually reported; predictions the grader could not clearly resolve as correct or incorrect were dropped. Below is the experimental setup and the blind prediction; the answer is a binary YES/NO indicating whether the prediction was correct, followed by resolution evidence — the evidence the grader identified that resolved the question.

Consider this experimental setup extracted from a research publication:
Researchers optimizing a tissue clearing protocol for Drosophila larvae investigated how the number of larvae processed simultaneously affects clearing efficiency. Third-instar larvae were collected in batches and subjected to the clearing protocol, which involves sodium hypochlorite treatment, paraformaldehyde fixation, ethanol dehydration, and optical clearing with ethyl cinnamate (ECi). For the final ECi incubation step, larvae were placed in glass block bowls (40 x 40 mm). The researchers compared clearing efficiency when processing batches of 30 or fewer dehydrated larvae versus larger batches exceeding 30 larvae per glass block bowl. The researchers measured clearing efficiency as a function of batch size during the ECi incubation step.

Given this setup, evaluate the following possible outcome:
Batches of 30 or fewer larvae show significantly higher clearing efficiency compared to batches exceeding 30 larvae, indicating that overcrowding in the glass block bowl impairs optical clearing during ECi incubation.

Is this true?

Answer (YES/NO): NO